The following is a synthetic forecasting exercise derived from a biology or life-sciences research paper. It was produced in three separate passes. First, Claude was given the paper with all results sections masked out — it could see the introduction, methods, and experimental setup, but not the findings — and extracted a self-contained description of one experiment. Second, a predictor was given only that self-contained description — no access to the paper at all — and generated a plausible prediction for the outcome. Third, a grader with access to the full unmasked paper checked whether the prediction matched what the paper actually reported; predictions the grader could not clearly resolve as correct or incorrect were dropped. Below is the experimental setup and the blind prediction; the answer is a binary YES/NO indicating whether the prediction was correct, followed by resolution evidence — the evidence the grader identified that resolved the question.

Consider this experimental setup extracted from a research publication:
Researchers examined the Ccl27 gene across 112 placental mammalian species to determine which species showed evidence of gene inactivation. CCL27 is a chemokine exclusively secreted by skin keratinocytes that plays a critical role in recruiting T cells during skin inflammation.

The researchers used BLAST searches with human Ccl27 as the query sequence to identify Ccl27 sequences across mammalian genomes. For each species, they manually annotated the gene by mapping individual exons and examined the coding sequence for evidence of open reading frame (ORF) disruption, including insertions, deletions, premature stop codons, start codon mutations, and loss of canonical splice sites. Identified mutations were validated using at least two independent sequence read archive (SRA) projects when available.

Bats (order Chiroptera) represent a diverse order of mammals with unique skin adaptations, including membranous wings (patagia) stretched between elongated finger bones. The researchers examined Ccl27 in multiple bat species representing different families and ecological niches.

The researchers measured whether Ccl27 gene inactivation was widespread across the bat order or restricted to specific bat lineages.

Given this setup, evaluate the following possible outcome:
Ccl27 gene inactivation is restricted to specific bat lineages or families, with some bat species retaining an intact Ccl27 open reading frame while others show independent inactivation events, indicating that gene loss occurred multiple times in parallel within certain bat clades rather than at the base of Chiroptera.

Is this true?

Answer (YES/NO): YES